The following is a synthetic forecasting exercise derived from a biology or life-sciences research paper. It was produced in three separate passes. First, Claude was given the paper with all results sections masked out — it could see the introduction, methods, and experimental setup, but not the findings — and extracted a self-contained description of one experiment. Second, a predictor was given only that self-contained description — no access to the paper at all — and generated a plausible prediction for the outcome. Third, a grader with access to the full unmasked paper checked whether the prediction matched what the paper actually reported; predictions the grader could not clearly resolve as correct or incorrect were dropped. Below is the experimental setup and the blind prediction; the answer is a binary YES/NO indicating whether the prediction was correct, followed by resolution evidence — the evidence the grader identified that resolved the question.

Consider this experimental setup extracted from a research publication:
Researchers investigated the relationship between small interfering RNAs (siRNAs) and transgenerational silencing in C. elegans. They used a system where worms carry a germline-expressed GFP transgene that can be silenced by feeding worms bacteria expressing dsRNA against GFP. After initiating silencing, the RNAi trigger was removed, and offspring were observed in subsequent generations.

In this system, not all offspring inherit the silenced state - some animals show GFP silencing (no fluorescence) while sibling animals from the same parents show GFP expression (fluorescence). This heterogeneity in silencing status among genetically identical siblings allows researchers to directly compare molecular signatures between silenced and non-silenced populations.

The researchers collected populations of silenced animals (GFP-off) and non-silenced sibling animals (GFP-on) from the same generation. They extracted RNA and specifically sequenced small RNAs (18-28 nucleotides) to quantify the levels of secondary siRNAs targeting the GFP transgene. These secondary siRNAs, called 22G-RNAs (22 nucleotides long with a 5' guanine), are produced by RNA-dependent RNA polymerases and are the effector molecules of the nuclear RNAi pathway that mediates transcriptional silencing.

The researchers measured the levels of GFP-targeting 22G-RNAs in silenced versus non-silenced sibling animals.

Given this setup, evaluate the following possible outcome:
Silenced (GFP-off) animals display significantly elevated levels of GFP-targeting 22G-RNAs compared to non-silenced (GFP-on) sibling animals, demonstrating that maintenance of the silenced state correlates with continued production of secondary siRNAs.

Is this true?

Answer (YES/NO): NO